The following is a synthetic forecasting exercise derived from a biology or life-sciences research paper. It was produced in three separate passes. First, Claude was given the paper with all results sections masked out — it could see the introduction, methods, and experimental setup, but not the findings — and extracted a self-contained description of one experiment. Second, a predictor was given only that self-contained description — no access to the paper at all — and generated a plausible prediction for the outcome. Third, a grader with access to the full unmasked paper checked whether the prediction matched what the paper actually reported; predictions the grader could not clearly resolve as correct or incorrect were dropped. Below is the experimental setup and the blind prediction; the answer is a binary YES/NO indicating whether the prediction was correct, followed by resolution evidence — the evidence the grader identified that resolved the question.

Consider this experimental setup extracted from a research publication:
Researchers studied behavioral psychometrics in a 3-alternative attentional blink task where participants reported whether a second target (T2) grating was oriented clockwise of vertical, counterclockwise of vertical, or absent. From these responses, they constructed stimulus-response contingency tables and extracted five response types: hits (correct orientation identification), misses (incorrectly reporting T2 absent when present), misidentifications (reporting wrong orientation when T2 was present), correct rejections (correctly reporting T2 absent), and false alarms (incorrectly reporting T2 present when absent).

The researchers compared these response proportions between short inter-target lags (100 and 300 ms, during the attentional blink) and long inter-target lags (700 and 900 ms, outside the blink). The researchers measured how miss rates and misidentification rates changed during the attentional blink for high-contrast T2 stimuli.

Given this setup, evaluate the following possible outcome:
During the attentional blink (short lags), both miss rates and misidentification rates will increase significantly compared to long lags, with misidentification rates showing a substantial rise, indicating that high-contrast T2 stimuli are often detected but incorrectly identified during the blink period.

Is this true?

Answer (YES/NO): NO